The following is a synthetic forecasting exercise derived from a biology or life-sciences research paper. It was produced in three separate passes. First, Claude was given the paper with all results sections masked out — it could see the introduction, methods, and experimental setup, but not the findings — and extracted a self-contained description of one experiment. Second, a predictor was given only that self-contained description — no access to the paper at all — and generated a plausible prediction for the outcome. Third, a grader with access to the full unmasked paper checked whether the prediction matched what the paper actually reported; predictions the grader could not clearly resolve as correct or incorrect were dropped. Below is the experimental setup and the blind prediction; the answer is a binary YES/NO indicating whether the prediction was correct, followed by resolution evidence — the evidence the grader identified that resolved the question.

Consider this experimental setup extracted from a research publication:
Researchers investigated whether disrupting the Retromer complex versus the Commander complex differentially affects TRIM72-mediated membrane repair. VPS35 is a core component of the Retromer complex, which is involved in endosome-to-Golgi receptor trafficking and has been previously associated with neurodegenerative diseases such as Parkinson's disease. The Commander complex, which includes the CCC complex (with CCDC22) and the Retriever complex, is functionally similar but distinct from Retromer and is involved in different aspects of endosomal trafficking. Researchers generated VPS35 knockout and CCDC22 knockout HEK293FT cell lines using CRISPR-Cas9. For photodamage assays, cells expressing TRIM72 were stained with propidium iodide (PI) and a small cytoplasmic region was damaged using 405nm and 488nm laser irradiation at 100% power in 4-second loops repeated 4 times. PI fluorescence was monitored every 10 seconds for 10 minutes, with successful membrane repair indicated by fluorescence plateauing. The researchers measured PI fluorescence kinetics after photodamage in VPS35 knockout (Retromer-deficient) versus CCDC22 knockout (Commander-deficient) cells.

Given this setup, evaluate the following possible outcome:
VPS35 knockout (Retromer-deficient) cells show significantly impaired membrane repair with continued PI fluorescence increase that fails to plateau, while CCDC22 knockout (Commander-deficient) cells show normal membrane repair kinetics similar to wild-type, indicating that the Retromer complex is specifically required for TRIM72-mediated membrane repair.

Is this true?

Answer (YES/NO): NO